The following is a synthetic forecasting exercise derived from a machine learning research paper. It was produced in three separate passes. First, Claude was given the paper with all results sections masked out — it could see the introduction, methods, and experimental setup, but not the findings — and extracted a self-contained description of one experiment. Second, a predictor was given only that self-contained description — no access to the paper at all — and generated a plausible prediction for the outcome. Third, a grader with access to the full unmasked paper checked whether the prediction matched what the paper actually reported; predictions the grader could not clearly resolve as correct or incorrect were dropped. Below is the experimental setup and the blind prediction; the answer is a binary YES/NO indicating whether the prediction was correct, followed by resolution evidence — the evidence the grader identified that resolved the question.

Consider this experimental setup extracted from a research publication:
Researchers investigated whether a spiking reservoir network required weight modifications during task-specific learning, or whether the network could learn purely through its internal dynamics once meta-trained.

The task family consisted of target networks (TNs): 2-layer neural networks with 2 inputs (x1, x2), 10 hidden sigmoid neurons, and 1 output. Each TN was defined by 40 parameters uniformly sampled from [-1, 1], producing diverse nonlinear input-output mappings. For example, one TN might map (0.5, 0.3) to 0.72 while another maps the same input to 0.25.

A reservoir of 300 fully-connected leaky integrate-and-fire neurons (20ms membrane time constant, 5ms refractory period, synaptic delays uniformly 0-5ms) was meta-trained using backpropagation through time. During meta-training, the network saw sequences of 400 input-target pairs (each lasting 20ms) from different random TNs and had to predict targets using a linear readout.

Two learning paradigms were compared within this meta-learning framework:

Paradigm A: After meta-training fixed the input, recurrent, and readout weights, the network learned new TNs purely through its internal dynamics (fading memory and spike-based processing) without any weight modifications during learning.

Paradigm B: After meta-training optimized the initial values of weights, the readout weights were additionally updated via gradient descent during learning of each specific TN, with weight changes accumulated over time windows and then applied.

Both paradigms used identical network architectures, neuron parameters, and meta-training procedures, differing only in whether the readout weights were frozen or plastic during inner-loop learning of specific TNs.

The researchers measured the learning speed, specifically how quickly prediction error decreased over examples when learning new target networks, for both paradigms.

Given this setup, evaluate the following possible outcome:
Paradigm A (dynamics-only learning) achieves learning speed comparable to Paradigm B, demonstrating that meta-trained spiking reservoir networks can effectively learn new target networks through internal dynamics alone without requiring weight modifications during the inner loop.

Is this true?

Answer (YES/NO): YES